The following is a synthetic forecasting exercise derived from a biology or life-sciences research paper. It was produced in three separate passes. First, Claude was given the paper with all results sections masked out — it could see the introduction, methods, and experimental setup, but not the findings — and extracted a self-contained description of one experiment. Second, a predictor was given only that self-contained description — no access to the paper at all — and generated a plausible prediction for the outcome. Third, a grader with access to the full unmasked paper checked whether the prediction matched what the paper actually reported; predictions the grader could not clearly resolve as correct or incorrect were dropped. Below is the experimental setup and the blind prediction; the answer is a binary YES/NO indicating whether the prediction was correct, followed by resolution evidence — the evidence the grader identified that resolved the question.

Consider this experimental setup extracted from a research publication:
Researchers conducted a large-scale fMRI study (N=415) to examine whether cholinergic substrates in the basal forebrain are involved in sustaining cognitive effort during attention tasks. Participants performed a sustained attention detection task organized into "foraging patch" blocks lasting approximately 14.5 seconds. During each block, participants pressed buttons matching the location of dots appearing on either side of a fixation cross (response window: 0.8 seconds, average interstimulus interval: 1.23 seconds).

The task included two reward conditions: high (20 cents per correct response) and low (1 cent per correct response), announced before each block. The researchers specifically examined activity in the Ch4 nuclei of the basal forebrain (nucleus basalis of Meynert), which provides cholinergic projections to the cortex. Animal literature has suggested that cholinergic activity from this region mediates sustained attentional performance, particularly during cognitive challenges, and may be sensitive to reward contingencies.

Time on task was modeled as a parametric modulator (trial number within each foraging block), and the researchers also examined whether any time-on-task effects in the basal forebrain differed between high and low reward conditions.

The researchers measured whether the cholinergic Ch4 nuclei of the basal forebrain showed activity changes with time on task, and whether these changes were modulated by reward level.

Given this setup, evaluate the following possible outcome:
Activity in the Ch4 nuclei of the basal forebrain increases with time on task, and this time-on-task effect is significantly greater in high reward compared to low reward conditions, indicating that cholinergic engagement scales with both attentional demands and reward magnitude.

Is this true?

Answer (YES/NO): YES